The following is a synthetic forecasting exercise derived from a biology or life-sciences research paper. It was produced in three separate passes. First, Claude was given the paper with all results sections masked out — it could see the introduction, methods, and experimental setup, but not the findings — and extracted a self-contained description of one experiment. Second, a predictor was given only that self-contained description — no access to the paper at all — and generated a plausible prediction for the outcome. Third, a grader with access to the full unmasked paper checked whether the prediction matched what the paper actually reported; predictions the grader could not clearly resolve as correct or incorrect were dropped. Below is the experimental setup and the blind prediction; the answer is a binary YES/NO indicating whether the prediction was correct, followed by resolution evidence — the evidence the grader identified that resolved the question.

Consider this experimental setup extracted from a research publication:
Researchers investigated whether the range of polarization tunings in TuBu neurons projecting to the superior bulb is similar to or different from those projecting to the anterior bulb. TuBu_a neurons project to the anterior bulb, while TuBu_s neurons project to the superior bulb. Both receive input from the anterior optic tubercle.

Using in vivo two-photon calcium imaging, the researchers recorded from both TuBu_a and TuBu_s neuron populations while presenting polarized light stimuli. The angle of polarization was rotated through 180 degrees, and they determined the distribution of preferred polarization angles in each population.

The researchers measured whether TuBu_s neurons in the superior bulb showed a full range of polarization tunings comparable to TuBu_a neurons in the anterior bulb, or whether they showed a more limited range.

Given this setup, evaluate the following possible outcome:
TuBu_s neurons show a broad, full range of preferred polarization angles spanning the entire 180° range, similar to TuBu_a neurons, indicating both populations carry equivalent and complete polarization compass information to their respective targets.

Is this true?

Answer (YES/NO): NO